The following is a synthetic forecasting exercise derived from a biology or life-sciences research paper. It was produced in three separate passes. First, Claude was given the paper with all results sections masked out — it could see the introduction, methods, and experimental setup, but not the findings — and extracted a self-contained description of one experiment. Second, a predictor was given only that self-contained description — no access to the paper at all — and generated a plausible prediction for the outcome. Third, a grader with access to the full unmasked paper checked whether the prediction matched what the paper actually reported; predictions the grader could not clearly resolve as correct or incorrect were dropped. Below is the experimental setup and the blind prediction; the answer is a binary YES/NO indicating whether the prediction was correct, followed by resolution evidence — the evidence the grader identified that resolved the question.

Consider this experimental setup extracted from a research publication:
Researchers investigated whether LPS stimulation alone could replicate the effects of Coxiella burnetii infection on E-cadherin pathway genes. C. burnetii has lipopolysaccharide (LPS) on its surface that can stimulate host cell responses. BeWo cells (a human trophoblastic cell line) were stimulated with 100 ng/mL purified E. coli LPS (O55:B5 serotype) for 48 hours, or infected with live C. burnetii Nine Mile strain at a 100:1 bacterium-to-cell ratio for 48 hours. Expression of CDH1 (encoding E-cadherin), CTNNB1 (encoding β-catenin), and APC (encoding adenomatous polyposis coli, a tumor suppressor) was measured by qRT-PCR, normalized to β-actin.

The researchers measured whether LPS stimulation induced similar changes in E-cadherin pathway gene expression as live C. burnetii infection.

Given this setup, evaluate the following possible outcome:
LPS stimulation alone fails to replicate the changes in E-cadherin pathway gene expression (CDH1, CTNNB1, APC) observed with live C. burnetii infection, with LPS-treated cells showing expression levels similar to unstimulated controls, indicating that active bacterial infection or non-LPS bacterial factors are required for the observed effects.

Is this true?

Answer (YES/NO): NO